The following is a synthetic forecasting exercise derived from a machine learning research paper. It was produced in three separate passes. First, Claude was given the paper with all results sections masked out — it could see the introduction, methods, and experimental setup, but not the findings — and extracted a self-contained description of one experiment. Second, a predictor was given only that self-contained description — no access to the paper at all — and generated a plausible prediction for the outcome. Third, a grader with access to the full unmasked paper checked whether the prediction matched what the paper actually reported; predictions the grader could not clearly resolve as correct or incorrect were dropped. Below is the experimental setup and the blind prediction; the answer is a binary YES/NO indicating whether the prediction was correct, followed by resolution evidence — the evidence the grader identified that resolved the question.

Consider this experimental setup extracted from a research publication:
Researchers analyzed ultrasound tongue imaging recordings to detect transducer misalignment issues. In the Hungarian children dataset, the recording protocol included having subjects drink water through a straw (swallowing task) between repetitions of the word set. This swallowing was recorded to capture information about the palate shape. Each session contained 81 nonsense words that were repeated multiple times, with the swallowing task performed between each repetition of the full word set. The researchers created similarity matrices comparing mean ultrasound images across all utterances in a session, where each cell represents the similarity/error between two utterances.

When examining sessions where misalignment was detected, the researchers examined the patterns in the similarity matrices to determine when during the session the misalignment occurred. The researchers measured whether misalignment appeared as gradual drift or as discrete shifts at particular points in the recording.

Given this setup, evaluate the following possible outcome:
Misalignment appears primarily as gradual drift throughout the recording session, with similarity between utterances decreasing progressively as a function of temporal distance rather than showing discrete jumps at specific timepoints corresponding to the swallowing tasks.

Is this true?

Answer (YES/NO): NO